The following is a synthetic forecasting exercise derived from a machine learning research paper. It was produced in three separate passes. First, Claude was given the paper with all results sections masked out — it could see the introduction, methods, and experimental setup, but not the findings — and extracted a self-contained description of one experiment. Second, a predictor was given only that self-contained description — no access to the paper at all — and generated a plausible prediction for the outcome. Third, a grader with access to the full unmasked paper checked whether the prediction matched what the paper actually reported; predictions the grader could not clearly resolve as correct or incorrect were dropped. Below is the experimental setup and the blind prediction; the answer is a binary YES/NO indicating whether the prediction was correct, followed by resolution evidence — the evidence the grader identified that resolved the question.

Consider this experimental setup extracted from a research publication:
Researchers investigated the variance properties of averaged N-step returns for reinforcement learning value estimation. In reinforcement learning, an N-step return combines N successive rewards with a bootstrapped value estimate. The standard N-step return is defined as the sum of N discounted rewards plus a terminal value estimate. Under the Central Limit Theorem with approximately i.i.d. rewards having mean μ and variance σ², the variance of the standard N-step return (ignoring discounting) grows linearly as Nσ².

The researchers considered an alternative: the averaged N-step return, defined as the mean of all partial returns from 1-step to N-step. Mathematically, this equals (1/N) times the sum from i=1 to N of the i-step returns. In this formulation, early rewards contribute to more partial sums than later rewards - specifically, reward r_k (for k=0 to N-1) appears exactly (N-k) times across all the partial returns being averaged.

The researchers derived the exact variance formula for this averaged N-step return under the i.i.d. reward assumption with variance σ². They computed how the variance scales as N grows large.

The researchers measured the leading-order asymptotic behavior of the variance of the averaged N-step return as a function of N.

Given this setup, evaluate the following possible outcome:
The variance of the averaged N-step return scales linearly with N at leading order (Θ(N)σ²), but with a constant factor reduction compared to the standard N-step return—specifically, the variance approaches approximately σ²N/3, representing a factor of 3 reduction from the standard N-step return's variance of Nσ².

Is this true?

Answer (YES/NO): YES